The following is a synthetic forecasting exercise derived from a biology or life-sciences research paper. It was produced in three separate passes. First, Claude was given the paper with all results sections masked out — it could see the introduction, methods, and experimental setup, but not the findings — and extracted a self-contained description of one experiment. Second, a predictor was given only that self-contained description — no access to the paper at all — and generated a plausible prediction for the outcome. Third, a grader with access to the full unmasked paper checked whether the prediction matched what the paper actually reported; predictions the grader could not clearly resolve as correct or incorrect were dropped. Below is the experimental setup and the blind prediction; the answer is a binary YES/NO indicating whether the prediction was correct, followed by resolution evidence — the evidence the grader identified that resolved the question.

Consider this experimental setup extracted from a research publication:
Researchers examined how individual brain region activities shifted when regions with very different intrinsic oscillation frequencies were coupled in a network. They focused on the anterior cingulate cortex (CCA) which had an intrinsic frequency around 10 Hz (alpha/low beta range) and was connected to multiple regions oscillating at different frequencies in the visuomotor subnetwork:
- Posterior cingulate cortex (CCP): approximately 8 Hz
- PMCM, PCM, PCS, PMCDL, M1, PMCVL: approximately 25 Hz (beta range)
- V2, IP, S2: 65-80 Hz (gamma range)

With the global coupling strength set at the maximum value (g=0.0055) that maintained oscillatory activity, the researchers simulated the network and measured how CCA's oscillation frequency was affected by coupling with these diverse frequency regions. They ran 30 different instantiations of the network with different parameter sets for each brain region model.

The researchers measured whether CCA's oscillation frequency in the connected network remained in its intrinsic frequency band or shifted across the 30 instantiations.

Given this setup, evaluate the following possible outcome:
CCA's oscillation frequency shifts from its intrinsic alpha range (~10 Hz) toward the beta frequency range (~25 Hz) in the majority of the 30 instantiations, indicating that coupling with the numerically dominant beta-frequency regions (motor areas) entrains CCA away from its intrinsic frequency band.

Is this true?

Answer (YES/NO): NO